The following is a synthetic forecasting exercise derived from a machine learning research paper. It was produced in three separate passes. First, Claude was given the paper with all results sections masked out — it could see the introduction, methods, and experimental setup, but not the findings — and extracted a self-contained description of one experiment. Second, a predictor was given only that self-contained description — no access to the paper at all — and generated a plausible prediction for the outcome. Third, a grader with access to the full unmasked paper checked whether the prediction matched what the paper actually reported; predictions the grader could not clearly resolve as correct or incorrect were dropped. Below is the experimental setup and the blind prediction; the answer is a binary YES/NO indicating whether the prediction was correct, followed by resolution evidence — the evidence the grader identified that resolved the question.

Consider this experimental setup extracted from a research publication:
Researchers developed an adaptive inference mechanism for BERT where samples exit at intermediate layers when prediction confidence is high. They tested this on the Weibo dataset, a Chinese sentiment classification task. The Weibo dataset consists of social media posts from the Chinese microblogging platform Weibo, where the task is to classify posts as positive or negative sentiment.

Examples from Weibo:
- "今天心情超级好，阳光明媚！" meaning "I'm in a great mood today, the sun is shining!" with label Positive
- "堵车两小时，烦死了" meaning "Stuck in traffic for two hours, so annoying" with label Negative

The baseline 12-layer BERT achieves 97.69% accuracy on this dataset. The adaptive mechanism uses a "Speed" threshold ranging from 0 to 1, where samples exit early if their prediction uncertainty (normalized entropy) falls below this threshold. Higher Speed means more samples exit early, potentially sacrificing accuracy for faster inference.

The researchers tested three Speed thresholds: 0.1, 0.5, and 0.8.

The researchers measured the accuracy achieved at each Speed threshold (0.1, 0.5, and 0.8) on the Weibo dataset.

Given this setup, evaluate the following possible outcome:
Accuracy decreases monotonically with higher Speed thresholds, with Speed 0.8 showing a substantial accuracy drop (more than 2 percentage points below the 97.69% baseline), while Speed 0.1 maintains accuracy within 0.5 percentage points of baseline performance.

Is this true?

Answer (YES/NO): NO